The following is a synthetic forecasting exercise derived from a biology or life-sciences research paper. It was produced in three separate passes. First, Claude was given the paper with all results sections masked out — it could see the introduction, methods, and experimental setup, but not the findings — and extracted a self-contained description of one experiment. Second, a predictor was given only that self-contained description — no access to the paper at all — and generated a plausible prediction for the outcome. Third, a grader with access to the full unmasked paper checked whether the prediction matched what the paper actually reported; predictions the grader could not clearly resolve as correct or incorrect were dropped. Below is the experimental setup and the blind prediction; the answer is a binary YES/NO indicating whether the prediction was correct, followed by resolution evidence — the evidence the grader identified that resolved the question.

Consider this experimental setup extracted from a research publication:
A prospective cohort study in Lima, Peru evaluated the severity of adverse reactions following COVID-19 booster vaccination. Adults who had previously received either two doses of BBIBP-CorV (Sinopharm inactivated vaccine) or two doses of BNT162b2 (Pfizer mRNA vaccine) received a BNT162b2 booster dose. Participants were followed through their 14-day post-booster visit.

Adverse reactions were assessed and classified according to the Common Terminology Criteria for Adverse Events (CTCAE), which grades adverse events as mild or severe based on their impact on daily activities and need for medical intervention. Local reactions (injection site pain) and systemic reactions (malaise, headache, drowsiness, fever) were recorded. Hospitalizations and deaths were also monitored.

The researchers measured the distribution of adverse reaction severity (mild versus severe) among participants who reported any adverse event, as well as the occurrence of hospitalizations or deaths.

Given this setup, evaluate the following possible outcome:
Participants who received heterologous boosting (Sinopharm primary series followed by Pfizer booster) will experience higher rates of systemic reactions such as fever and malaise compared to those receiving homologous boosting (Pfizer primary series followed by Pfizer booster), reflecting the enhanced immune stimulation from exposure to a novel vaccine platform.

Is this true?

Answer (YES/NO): NO